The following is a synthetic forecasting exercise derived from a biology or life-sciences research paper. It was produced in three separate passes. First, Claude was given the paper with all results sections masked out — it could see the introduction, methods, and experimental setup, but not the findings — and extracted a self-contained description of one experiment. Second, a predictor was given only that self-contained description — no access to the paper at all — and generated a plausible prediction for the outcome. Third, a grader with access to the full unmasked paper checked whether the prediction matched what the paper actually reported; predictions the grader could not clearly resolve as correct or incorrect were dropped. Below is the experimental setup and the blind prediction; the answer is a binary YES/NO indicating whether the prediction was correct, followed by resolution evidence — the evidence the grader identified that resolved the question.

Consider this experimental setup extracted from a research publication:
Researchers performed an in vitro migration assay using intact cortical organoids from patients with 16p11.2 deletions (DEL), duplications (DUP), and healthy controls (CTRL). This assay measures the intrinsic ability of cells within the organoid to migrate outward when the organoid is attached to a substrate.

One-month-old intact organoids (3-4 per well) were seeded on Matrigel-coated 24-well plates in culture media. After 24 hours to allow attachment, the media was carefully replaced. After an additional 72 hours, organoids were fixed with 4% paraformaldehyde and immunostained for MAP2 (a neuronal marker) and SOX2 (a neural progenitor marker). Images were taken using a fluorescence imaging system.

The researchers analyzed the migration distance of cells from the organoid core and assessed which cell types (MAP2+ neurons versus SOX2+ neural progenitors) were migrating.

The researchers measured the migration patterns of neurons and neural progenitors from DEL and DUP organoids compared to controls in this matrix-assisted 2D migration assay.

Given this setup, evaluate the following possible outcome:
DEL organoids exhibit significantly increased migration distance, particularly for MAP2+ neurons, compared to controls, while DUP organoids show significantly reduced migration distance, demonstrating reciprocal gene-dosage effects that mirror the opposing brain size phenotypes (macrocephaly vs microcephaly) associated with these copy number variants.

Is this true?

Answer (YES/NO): NO